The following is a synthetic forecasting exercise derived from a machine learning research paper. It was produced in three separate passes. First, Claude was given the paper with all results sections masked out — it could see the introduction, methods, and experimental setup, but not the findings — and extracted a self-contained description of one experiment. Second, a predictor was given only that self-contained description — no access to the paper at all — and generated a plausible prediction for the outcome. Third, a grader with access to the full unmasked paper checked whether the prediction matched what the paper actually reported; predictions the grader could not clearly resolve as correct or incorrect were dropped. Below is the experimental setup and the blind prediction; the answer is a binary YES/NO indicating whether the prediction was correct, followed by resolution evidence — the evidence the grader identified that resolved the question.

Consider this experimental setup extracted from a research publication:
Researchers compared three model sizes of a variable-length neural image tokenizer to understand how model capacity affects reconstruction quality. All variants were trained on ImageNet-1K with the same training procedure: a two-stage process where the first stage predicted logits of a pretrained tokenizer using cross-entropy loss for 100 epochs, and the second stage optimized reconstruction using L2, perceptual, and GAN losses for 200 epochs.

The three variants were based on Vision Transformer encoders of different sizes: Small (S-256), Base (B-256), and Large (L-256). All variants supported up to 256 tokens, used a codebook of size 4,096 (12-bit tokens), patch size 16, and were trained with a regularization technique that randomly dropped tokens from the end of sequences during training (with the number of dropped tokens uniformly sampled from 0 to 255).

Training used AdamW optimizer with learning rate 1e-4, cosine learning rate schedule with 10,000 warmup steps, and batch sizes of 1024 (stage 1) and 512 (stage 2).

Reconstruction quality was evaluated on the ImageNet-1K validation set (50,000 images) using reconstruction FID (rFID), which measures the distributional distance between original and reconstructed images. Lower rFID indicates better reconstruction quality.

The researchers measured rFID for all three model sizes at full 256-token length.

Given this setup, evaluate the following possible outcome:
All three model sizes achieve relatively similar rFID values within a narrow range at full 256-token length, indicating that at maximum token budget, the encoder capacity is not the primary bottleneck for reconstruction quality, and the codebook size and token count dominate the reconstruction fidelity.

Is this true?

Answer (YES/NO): NO